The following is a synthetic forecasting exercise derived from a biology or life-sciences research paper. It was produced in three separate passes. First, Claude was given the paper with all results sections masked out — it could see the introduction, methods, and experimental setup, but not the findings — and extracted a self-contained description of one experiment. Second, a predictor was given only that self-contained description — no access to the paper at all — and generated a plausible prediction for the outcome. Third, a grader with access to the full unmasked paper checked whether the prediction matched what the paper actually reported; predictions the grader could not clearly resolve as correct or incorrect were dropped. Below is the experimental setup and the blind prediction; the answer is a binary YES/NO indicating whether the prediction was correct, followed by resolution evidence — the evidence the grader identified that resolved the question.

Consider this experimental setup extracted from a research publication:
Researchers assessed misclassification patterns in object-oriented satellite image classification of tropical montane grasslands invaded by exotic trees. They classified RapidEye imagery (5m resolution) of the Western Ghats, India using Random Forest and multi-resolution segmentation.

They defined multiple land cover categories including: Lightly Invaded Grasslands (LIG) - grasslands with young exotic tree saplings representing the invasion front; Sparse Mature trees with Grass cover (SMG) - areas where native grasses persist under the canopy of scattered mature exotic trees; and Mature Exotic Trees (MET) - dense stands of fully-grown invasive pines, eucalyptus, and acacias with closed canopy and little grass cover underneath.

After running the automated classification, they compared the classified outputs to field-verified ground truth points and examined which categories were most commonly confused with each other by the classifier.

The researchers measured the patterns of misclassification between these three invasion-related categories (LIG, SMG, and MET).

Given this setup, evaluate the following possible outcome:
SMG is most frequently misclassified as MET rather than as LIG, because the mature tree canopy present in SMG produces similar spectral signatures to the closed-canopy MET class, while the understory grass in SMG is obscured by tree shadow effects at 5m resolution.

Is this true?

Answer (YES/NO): NO